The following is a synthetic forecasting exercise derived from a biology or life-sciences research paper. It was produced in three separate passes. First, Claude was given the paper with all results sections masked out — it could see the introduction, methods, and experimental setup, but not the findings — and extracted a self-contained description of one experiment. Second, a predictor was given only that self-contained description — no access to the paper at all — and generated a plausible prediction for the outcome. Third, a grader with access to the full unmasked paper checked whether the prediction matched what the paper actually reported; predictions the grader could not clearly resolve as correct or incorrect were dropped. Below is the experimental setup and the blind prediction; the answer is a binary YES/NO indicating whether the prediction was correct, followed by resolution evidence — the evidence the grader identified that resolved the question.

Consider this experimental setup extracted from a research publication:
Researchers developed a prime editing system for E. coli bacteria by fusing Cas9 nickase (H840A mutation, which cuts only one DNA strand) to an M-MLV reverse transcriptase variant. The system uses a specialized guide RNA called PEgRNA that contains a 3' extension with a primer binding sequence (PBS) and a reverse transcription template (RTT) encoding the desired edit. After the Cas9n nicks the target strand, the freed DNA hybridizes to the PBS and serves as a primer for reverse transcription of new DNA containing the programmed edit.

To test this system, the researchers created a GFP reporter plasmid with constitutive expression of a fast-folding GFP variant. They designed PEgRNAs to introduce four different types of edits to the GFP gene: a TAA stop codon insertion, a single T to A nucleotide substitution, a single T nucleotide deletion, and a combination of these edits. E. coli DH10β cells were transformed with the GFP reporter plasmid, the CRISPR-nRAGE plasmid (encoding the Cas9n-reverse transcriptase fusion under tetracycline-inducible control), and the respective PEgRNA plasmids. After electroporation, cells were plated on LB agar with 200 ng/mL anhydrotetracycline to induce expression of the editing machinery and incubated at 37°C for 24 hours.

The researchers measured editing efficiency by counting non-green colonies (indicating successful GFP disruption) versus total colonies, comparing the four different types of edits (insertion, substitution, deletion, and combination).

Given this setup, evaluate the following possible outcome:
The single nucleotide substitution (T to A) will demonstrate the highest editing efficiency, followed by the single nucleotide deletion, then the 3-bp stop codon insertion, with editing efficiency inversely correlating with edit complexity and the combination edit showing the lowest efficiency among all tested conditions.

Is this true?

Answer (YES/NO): NO